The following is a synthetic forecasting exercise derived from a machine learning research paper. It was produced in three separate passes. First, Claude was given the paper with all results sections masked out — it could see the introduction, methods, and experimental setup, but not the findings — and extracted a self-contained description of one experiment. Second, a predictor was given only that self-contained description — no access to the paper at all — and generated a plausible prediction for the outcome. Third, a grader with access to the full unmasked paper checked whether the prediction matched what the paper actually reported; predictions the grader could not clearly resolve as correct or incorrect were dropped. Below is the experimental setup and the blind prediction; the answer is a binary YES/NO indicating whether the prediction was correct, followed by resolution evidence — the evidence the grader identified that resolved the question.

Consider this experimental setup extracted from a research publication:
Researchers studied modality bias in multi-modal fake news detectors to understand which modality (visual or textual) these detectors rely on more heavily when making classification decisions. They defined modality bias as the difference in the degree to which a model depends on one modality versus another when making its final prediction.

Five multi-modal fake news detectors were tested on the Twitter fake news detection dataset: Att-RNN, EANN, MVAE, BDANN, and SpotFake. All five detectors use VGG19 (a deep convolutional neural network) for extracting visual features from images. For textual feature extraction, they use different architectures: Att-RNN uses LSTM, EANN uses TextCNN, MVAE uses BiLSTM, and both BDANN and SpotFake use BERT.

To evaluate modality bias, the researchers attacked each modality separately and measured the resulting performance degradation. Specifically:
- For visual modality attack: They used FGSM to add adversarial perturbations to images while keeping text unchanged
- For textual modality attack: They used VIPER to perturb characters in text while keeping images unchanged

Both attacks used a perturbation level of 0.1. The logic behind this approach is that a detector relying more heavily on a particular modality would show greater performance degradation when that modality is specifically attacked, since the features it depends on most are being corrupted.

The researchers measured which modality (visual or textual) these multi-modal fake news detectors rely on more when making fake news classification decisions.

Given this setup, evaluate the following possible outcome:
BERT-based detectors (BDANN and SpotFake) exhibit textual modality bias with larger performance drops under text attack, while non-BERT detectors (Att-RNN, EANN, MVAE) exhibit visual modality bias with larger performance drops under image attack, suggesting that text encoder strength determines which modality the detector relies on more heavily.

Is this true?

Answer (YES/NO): NO